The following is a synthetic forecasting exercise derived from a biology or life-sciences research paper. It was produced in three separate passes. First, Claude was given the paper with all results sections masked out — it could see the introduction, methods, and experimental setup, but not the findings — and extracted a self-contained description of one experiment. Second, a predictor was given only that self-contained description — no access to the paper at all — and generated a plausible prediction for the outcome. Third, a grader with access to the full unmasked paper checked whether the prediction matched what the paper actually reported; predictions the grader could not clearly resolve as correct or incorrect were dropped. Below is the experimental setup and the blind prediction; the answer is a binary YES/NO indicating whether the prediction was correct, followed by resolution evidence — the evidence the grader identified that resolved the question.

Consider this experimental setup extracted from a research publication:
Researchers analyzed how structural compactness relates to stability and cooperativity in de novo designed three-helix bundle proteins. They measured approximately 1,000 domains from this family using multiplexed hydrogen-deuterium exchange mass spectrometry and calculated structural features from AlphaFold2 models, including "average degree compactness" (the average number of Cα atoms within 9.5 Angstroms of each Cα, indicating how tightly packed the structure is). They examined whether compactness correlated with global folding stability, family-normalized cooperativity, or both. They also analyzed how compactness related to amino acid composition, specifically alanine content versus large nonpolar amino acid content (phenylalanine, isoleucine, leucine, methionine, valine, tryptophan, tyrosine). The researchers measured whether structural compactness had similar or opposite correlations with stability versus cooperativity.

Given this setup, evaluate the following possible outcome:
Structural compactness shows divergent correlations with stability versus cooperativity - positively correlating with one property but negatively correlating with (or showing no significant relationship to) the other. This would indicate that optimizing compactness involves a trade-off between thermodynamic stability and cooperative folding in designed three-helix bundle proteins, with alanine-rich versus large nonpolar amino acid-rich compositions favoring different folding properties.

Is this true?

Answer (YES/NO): YES